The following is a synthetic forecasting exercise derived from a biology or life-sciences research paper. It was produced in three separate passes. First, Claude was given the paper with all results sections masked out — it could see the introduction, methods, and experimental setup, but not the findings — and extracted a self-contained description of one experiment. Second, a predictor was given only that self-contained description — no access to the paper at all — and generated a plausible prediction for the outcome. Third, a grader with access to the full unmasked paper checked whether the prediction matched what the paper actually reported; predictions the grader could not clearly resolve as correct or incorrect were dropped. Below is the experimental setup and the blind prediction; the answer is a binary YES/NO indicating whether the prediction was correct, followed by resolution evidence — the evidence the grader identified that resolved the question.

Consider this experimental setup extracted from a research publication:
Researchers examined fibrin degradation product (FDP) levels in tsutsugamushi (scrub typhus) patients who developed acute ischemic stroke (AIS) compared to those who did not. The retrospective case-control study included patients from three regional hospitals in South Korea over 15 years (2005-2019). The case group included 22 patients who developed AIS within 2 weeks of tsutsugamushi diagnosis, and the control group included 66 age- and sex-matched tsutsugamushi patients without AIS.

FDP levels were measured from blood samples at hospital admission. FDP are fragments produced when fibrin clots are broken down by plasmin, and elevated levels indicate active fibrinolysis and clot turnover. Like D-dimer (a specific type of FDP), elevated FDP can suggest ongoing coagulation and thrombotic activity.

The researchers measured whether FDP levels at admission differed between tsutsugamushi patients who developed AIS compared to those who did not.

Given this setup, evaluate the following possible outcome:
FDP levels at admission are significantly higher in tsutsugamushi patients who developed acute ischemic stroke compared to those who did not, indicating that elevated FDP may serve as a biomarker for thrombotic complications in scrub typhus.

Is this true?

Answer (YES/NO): YES